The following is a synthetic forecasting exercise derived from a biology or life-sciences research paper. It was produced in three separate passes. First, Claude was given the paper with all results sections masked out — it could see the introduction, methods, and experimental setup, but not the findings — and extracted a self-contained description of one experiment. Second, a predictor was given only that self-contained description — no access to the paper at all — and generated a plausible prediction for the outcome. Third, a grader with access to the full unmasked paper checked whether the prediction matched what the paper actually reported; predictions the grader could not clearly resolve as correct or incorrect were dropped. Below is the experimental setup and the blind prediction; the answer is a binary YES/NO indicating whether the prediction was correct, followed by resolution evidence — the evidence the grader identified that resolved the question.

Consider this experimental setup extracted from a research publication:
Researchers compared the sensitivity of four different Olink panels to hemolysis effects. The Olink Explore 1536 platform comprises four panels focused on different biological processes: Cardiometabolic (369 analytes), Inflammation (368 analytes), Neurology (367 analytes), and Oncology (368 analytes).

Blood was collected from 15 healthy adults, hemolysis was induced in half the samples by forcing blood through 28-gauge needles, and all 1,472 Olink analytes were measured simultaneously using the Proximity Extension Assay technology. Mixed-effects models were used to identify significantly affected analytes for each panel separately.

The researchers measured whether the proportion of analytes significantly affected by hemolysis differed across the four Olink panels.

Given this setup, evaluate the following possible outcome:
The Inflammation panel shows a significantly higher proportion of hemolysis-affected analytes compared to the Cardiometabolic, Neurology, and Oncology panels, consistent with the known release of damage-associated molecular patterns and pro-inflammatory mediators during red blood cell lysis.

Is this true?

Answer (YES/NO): NO